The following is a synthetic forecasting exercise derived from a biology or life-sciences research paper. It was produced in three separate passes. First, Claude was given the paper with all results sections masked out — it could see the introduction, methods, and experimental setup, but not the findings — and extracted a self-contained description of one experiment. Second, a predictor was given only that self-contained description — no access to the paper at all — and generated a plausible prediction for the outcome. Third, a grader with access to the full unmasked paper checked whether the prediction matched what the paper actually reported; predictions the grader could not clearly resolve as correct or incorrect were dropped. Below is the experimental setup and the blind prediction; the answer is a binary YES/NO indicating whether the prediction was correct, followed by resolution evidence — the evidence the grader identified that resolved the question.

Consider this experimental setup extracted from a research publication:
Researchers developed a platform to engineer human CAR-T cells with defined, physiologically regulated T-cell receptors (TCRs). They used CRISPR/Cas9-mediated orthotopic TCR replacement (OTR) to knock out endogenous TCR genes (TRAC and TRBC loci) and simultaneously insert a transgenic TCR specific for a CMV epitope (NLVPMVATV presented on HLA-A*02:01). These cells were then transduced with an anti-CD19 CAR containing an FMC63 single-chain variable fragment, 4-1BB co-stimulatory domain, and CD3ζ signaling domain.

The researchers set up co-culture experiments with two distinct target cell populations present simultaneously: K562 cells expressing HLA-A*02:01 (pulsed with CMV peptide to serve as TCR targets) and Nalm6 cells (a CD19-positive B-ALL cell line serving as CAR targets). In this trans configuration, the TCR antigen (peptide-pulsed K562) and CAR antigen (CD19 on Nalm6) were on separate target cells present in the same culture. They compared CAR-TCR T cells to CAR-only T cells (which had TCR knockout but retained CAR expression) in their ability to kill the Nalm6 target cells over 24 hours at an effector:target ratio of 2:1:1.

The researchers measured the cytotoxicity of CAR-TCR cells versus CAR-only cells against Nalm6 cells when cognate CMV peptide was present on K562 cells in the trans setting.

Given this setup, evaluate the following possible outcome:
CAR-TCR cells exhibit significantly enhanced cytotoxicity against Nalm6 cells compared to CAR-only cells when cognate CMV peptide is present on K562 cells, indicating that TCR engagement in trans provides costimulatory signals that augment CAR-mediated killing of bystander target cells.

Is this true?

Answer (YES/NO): NO